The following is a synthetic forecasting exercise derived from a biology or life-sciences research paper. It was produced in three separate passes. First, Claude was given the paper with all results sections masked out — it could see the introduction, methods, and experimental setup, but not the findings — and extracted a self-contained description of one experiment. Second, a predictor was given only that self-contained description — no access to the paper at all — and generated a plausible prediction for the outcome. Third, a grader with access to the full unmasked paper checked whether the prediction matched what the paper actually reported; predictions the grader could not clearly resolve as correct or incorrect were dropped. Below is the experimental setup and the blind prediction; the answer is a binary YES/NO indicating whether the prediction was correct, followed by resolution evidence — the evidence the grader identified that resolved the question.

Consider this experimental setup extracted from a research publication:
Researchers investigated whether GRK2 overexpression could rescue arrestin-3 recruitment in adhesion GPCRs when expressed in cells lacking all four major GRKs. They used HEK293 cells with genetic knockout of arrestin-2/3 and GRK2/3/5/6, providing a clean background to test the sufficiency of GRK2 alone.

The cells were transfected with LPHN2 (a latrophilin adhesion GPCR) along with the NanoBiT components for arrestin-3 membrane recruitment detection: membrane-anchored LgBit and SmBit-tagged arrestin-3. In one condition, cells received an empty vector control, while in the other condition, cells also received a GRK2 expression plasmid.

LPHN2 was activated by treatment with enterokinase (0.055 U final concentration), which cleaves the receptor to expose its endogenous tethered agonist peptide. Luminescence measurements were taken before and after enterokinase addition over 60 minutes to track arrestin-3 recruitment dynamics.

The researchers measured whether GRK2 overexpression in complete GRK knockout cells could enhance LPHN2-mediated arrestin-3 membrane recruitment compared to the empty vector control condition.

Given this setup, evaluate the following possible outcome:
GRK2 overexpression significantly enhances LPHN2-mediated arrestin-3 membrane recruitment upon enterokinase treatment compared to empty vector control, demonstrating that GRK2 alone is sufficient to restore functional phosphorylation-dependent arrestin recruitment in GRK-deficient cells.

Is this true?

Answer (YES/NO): NO